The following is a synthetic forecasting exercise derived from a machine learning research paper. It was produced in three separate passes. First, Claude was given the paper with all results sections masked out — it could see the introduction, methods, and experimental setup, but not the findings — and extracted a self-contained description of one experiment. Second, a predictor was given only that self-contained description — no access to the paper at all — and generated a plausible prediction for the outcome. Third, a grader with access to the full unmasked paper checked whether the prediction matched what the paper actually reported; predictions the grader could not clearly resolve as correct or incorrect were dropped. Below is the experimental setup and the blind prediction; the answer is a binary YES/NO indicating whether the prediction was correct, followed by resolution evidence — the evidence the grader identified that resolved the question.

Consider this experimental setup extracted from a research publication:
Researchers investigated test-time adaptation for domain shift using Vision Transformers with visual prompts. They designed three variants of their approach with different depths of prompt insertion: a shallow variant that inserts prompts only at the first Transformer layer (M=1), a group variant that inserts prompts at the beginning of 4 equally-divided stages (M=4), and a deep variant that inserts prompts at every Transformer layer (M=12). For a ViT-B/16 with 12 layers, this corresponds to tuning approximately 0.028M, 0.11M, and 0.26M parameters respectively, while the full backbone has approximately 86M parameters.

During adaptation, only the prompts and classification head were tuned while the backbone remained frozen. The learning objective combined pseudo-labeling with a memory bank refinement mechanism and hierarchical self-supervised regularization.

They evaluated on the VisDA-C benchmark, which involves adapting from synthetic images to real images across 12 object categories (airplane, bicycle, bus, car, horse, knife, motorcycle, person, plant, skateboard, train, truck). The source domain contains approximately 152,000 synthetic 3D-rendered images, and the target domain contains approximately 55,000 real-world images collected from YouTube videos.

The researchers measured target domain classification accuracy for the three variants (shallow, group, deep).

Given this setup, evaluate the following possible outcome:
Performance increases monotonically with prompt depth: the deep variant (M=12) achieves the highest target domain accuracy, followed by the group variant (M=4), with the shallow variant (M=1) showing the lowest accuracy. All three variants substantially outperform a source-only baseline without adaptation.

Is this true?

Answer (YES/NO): YES